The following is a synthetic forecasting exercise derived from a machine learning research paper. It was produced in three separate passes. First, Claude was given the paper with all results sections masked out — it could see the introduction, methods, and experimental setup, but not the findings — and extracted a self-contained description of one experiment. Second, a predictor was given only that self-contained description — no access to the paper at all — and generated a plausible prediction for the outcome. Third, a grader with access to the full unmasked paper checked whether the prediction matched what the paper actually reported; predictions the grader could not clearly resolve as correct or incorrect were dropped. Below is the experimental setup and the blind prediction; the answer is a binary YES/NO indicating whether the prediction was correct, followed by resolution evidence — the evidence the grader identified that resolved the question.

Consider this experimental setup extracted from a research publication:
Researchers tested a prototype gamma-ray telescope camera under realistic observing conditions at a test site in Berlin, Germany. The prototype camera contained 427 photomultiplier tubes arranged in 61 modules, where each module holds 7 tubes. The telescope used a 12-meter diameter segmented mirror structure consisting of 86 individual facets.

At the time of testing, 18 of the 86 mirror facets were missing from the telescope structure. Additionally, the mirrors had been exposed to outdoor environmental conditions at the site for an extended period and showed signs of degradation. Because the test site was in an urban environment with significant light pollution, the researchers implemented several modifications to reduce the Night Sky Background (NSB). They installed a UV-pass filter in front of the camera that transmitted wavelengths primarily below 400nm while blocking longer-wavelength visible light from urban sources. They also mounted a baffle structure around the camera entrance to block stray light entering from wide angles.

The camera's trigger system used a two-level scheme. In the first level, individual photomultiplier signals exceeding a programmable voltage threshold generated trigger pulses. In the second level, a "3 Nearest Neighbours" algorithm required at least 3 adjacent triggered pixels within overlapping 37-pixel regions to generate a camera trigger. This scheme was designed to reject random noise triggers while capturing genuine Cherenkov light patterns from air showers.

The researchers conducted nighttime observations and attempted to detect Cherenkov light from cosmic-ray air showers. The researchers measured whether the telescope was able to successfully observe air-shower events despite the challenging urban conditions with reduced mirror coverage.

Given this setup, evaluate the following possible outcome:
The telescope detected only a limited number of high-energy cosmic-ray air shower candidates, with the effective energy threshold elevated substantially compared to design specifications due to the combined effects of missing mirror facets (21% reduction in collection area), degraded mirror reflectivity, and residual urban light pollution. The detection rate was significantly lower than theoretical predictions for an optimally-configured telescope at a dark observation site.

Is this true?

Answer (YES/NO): NO